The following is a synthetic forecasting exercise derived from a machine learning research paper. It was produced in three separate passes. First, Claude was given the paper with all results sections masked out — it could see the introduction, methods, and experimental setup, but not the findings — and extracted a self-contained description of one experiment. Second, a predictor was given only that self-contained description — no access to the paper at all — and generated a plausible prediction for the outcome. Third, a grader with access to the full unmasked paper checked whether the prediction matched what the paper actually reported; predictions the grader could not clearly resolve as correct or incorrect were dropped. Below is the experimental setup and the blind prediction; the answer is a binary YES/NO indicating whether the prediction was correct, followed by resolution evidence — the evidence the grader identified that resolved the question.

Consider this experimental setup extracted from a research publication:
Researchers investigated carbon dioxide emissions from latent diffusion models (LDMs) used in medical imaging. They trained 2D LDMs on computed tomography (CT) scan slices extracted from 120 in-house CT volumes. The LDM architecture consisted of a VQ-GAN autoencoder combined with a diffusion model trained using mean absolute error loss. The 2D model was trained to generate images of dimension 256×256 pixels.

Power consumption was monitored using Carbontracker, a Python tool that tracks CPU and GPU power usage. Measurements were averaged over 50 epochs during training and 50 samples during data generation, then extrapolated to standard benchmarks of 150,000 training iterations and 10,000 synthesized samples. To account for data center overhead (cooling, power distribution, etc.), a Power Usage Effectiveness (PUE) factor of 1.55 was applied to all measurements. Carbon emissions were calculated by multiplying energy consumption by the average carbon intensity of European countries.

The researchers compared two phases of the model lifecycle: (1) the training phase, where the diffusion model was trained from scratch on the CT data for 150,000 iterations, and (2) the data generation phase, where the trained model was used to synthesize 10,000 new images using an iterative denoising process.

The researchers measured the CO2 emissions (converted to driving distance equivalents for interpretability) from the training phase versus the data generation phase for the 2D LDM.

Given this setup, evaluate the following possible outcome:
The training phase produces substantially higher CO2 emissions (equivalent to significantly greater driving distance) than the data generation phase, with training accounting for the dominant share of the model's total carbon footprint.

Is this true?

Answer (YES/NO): NO